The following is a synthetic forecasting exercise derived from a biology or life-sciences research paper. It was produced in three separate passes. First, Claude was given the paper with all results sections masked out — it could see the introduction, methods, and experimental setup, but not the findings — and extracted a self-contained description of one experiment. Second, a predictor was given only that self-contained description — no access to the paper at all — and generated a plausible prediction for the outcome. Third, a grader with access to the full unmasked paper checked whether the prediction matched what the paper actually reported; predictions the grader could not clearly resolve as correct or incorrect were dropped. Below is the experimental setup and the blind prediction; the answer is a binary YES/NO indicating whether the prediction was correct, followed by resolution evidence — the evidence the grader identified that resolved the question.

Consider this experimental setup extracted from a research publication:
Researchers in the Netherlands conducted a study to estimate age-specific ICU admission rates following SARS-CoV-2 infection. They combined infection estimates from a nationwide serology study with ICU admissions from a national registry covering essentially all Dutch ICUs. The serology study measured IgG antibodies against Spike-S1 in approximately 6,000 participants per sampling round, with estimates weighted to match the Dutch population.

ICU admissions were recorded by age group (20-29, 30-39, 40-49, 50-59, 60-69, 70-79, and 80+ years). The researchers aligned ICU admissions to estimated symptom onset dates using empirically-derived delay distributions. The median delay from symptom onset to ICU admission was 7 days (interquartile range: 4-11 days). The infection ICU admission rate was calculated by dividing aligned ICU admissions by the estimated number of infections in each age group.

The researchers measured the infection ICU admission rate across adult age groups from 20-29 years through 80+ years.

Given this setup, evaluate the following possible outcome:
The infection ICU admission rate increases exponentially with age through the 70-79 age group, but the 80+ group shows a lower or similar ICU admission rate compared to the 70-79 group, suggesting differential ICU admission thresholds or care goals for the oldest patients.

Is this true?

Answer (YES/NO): YES